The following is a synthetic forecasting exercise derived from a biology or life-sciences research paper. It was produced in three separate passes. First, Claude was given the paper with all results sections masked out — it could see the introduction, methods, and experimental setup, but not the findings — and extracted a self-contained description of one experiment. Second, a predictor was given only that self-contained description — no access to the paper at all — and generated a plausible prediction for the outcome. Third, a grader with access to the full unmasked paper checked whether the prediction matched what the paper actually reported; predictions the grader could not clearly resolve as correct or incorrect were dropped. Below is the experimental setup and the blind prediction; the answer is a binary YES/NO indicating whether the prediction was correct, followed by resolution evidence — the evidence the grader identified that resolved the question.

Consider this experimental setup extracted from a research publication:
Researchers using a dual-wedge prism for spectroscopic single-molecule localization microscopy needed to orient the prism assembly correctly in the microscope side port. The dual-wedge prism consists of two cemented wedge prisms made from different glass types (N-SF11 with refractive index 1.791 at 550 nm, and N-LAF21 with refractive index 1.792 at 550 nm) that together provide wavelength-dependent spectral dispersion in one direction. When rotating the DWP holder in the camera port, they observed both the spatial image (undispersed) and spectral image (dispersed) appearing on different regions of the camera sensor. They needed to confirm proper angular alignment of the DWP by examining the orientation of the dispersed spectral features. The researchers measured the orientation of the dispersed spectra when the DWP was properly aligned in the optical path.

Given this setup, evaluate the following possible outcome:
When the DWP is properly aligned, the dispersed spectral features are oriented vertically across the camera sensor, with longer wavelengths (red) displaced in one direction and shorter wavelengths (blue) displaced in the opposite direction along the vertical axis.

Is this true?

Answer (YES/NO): NO